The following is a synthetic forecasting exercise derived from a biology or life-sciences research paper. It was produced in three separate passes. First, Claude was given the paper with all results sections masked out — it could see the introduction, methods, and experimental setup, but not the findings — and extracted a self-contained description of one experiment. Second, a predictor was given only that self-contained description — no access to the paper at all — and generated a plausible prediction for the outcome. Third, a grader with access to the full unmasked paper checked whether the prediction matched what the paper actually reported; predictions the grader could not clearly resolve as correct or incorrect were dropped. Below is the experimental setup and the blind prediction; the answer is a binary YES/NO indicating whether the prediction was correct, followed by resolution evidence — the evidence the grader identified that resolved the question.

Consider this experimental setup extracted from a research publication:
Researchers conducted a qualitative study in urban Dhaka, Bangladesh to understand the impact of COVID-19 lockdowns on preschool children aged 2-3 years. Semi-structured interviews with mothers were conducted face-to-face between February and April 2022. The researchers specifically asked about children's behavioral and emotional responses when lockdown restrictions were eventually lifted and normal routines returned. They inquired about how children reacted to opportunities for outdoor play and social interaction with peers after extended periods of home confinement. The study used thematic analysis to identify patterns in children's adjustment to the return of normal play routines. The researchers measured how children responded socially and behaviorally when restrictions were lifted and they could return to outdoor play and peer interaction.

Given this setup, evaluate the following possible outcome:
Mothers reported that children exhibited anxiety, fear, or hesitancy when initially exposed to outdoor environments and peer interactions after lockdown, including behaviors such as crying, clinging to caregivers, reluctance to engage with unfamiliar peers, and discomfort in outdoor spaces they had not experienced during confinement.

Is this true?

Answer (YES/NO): NO